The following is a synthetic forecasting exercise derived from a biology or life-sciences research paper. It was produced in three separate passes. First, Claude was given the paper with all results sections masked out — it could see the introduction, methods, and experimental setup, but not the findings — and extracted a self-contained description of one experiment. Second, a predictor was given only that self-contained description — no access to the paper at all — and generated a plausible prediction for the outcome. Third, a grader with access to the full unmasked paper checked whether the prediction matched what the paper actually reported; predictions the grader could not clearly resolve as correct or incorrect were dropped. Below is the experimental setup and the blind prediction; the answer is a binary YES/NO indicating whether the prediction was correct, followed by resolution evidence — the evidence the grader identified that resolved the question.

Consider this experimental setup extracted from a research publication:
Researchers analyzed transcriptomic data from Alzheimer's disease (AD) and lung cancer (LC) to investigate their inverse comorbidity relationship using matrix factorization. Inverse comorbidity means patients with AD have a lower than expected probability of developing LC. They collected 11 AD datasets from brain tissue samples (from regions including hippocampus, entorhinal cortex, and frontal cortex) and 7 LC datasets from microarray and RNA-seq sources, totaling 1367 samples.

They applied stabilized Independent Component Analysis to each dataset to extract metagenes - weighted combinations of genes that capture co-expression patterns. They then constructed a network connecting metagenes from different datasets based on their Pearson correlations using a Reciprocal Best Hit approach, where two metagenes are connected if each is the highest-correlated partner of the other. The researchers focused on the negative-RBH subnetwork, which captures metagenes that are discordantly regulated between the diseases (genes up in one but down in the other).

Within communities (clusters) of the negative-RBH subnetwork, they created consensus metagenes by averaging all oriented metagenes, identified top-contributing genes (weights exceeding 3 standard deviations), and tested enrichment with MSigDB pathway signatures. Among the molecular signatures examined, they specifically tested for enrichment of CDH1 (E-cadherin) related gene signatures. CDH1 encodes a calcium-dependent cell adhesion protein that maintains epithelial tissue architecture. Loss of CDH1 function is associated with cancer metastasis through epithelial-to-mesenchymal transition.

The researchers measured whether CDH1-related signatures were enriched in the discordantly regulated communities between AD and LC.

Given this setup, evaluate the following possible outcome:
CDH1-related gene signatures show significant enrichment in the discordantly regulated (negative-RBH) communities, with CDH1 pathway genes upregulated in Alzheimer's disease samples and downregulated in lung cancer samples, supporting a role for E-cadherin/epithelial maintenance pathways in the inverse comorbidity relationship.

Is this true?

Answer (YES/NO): NO